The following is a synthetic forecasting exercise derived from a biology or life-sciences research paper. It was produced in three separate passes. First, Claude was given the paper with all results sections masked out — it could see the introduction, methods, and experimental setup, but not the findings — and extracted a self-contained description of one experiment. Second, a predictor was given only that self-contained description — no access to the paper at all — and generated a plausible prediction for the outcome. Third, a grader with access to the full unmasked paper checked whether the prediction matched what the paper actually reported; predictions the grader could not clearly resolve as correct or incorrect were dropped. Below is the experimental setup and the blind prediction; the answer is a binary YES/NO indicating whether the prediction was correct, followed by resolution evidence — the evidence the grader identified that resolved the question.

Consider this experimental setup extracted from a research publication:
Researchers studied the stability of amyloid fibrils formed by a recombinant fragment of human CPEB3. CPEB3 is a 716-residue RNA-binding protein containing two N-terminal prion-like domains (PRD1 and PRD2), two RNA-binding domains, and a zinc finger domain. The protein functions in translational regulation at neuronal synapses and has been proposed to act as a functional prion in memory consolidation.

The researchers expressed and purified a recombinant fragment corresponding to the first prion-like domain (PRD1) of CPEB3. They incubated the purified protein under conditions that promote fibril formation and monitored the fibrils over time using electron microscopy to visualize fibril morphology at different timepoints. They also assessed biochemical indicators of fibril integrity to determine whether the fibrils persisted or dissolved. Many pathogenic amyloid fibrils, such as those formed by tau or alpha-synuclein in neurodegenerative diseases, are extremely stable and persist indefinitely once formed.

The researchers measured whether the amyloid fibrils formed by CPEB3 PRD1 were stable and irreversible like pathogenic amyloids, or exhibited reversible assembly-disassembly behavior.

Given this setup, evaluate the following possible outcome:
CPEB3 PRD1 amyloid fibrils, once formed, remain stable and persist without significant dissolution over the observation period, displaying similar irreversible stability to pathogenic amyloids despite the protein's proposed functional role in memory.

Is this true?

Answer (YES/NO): NO